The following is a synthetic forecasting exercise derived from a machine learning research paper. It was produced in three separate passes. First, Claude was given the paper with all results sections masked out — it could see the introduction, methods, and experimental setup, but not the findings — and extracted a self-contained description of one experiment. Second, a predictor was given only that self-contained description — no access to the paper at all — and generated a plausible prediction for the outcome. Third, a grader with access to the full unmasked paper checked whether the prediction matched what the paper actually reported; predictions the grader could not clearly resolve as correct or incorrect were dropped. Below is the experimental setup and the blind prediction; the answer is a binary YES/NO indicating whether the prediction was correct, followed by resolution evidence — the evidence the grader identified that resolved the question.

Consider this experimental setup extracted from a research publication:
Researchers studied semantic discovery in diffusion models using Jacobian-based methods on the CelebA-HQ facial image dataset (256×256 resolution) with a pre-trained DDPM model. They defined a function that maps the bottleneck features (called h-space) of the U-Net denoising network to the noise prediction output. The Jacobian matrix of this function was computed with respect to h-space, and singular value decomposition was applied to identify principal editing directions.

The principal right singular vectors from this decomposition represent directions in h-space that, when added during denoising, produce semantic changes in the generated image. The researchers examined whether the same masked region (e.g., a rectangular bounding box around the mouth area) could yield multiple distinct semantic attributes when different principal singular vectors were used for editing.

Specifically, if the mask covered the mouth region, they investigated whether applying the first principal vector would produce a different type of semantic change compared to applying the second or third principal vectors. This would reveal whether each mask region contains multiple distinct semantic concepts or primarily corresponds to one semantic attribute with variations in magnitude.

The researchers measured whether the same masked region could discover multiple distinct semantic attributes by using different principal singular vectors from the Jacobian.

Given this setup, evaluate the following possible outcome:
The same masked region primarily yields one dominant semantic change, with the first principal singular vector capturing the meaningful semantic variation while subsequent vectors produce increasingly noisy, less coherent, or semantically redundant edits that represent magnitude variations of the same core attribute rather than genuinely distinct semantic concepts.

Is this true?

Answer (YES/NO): NO